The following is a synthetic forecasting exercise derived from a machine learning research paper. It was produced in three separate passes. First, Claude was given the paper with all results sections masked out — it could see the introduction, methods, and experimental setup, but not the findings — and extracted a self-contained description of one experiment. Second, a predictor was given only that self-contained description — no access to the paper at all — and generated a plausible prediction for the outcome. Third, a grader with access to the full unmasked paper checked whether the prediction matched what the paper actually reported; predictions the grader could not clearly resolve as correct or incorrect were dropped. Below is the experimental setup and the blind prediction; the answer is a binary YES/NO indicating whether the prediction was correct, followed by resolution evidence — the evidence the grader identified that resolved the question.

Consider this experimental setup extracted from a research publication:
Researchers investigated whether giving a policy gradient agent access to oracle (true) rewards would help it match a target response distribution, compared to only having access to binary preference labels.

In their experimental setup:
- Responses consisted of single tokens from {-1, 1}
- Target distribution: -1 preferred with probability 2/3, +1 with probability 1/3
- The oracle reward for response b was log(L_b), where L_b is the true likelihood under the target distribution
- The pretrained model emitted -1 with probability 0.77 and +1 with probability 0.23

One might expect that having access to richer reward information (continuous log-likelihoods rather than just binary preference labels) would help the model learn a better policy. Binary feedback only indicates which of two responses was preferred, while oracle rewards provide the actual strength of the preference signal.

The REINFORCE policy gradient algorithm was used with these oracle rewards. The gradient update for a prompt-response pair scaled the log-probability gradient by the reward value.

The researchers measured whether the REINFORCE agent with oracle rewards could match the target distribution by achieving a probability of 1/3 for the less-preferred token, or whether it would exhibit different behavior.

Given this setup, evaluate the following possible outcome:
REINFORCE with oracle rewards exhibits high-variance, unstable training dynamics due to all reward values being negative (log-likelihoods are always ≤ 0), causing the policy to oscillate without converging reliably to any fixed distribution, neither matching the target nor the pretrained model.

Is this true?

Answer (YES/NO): NO